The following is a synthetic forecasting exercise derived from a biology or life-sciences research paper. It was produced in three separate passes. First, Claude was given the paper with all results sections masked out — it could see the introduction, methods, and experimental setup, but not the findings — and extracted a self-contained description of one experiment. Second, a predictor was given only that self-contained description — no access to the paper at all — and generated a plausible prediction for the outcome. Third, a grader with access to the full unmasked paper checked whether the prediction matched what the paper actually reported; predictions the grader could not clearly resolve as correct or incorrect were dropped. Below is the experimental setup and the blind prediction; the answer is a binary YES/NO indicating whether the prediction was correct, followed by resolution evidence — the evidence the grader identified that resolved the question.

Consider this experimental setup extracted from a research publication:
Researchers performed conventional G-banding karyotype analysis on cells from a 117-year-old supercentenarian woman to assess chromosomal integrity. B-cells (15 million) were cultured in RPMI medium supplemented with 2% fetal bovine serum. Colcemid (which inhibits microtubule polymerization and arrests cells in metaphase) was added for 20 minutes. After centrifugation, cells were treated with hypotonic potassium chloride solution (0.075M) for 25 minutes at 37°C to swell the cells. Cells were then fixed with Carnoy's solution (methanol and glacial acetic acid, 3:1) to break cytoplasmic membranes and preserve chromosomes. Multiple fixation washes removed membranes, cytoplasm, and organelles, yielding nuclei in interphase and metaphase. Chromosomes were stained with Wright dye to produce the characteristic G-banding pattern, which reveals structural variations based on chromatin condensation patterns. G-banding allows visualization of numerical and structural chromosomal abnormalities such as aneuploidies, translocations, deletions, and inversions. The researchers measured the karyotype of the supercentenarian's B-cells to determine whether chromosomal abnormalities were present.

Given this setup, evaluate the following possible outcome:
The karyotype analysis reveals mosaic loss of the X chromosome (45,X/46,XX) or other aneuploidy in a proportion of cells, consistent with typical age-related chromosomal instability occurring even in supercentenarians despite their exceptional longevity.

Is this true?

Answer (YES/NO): NO